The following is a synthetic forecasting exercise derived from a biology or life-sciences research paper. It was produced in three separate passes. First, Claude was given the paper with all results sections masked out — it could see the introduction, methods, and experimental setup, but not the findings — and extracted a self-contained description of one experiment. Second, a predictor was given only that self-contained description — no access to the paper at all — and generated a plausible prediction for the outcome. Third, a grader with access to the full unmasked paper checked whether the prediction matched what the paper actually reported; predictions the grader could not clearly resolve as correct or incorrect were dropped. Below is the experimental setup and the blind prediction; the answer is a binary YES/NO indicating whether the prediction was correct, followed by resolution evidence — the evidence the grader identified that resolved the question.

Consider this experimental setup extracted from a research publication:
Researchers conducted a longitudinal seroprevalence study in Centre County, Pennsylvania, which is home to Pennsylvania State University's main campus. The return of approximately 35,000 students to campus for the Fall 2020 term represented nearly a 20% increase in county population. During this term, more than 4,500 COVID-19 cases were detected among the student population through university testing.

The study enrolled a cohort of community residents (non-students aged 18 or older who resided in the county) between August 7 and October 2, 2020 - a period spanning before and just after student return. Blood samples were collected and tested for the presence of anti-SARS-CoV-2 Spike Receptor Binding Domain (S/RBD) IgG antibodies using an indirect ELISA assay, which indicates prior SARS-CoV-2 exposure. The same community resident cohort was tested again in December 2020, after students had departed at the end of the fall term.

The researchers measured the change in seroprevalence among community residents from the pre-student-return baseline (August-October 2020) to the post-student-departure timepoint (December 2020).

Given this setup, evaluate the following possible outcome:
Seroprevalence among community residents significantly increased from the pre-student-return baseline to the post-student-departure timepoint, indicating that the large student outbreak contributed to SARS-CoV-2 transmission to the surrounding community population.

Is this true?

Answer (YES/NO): NO